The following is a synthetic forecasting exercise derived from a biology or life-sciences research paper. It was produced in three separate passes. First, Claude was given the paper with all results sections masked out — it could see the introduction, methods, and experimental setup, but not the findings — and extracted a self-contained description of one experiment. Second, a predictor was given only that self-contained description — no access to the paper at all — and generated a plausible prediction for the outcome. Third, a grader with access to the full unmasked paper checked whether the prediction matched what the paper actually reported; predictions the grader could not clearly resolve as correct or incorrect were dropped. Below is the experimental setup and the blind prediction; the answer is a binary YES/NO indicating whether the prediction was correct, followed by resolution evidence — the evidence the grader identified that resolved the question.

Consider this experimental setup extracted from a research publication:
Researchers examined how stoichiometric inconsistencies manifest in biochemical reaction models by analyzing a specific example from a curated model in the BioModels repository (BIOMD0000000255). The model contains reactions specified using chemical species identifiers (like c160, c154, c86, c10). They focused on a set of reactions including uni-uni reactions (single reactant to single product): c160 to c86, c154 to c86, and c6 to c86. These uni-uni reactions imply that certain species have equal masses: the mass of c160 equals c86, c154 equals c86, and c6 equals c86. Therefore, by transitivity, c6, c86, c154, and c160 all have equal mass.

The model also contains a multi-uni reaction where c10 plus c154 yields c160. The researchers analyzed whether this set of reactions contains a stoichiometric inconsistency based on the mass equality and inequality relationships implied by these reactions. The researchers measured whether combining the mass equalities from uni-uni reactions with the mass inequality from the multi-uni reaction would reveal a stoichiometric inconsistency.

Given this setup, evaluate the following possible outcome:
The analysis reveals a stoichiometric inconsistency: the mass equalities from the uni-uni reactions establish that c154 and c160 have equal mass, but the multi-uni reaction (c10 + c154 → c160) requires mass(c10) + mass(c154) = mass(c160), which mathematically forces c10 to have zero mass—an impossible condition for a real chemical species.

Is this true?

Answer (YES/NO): YES